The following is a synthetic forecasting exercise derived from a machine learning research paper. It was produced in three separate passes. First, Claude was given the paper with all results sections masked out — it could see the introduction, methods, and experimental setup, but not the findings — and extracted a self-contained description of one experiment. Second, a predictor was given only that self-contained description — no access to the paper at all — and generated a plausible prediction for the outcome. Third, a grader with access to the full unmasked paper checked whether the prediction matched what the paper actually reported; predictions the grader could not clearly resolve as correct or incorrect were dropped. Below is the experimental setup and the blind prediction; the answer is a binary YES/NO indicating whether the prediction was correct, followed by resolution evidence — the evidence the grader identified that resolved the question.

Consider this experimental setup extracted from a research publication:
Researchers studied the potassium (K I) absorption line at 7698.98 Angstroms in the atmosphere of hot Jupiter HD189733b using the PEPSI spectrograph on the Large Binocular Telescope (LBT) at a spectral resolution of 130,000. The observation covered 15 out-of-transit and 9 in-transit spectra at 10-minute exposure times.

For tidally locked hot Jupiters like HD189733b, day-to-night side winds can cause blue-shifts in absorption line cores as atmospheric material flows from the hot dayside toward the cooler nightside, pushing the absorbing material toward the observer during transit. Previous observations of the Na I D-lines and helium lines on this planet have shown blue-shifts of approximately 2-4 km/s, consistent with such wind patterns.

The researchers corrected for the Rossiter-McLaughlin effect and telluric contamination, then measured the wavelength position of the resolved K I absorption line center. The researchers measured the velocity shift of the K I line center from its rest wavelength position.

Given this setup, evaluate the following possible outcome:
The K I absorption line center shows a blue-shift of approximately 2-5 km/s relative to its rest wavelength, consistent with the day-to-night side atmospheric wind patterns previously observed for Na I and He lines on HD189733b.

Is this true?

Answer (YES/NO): NO